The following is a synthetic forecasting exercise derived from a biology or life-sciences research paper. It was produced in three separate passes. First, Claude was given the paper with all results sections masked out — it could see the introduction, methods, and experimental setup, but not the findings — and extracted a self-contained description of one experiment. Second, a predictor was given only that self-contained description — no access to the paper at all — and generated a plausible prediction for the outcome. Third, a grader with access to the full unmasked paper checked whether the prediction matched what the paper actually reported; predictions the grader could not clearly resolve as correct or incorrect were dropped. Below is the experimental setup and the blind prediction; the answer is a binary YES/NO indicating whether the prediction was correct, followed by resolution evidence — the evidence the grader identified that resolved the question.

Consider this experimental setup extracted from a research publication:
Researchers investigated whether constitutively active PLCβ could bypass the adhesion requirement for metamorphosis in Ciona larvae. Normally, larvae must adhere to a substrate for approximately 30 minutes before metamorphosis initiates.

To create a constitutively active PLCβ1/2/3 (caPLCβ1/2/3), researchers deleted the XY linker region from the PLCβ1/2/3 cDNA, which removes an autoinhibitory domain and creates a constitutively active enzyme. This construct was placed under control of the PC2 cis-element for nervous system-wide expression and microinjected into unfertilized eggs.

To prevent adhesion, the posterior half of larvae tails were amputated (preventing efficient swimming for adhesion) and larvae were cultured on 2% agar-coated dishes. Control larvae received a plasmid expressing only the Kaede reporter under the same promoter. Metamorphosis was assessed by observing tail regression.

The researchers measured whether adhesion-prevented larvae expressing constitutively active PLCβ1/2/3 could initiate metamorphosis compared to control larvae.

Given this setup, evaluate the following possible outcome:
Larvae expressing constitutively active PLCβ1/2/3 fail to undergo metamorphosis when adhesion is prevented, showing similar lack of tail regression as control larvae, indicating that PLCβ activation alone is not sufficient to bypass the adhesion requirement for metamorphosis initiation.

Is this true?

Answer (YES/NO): NO